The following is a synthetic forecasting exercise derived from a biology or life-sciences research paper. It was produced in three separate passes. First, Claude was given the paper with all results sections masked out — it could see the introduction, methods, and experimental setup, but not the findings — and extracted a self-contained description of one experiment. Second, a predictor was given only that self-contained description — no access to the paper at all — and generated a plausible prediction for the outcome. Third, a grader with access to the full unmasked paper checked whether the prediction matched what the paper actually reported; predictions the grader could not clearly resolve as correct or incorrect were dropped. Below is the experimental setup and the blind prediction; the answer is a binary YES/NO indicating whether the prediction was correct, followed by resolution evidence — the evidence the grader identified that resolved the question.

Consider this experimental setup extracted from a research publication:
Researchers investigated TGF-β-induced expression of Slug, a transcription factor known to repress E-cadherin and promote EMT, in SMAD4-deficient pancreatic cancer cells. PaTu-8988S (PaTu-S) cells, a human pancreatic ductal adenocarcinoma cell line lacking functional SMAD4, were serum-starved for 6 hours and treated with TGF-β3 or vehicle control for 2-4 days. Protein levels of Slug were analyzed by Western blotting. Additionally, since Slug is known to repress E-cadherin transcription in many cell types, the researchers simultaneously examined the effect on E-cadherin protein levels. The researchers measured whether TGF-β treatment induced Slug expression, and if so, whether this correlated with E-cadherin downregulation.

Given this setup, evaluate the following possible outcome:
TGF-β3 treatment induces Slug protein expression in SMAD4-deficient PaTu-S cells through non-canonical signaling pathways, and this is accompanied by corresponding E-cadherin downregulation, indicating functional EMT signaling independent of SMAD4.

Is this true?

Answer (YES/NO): NO